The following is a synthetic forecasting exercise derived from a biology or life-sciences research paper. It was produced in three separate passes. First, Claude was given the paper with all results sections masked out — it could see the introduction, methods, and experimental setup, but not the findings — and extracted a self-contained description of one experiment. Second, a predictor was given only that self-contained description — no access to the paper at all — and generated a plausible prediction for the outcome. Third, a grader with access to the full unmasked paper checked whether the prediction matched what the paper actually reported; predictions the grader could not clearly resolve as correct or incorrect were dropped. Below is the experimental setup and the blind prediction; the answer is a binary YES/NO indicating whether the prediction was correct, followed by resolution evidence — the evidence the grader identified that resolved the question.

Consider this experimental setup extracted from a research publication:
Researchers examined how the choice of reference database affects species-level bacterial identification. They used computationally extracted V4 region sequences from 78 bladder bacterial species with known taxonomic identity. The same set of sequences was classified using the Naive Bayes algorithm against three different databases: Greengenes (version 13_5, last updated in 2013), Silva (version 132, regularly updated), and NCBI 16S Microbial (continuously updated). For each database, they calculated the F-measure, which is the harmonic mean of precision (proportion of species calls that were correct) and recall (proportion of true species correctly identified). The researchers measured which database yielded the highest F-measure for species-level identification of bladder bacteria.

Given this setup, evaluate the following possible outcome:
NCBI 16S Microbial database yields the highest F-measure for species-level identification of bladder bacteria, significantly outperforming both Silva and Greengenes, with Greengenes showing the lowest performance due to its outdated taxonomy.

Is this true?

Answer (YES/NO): YES